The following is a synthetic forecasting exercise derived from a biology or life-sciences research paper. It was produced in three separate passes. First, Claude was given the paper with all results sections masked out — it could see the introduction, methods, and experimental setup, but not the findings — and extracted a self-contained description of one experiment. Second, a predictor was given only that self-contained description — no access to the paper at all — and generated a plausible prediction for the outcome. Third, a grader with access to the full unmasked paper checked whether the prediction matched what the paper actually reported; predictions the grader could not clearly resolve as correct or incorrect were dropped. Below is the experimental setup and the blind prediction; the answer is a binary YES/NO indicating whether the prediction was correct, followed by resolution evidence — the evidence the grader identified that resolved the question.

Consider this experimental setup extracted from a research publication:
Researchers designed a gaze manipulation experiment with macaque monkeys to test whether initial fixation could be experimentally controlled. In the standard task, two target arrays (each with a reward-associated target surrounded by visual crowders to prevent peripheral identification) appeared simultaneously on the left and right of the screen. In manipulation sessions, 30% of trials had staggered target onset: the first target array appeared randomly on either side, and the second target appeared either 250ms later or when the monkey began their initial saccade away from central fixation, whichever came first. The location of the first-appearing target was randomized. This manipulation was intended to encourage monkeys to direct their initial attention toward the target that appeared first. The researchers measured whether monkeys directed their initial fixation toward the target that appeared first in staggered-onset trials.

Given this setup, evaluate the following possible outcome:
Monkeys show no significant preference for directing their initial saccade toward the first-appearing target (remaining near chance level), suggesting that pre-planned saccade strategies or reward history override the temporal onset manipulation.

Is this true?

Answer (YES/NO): NO